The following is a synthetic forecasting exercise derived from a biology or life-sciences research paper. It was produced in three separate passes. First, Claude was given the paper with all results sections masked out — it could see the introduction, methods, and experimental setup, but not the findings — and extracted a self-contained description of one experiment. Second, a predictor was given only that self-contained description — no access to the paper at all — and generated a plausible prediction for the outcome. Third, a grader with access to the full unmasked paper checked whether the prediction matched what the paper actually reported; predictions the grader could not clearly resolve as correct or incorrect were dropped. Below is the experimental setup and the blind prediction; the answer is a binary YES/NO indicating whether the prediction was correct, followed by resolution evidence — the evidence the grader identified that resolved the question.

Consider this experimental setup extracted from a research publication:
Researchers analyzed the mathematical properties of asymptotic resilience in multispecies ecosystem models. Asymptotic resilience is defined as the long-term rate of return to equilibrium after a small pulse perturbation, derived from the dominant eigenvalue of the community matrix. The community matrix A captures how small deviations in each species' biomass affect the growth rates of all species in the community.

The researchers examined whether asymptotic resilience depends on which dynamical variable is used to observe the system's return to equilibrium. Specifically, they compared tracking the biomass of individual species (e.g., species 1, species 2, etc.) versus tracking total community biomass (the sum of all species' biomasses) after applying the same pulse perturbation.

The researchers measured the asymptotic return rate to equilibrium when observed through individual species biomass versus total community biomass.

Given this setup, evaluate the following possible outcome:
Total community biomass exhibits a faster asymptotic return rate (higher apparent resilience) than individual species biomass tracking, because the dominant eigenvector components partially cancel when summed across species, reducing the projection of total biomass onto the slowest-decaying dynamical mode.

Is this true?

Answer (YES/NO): NO